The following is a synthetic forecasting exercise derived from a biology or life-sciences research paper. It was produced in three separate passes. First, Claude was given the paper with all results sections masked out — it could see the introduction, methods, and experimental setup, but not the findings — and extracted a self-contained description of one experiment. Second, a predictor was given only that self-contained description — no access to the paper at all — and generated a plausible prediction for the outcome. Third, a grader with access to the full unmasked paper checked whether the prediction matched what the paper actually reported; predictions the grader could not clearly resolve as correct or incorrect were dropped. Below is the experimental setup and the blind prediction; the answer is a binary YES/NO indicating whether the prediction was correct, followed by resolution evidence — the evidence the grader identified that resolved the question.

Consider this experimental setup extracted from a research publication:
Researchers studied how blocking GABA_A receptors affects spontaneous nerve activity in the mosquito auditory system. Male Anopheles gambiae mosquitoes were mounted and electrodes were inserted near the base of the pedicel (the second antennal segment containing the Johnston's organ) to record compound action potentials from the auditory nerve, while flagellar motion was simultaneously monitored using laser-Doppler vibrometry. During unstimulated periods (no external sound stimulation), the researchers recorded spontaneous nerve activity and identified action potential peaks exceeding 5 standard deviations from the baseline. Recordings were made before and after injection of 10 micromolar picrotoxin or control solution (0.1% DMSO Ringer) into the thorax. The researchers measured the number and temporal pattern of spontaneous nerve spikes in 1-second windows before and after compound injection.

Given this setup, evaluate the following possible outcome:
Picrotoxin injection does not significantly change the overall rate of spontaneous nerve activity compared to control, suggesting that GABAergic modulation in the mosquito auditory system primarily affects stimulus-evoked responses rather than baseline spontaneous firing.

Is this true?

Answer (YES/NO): NO